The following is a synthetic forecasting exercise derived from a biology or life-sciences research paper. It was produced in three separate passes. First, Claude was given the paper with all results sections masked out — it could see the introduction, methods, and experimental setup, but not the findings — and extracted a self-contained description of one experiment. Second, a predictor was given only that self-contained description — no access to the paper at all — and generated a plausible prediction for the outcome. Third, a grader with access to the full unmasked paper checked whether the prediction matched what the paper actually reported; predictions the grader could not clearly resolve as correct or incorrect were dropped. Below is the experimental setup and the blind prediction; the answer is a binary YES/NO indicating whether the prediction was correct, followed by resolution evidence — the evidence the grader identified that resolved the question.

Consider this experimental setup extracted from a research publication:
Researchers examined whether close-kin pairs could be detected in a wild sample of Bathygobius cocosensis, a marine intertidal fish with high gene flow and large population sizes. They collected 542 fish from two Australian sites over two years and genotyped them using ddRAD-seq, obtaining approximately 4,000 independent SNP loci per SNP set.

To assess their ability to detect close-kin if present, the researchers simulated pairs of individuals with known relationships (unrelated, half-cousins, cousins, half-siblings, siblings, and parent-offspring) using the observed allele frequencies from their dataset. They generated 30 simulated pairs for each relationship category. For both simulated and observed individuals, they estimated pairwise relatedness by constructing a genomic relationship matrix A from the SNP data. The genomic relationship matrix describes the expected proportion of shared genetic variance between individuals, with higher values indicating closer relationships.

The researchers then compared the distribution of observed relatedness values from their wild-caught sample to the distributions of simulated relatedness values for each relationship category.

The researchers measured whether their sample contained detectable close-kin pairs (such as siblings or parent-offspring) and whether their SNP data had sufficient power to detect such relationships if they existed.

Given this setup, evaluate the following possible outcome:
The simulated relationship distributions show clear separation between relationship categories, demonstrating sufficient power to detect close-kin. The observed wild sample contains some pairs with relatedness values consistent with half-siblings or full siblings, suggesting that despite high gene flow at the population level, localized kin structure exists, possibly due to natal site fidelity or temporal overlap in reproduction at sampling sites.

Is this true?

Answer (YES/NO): NO